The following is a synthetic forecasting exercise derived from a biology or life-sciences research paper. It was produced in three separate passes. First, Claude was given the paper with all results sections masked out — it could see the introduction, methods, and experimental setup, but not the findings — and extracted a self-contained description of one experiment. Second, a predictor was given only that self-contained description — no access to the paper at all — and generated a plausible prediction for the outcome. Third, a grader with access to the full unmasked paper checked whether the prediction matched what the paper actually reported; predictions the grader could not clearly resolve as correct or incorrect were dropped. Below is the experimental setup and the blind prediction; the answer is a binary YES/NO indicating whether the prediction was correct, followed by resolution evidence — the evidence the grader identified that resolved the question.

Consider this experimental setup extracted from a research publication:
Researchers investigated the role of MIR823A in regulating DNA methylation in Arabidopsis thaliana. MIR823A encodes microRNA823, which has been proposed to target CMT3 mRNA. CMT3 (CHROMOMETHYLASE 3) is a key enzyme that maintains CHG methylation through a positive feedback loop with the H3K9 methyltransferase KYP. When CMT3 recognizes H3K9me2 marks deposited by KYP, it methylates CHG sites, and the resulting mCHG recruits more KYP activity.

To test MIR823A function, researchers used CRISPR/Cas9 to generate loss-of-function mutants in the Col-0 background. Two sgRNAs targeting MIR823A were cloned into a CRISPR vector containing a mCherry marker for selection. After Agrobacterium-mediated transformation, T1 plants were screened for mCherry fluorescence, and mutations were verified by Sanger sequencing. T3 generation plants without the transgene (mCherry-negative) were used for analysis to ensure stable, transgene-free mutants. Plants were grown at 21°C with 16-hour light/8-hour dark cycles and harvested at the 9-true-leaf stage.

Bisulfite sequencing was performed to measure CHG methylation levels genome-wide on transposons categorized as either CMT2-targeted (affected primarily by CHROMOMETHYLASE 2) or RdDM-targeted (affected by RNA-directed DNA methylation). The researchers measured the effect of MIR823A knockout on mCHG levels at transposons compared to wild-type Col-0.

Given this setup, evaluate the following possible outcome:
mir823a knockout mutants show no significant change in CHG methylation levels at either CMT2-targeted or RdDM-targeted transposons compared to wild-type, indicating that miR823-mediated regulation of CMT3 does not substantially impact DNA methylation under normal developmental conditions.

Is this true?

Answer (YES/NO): NO